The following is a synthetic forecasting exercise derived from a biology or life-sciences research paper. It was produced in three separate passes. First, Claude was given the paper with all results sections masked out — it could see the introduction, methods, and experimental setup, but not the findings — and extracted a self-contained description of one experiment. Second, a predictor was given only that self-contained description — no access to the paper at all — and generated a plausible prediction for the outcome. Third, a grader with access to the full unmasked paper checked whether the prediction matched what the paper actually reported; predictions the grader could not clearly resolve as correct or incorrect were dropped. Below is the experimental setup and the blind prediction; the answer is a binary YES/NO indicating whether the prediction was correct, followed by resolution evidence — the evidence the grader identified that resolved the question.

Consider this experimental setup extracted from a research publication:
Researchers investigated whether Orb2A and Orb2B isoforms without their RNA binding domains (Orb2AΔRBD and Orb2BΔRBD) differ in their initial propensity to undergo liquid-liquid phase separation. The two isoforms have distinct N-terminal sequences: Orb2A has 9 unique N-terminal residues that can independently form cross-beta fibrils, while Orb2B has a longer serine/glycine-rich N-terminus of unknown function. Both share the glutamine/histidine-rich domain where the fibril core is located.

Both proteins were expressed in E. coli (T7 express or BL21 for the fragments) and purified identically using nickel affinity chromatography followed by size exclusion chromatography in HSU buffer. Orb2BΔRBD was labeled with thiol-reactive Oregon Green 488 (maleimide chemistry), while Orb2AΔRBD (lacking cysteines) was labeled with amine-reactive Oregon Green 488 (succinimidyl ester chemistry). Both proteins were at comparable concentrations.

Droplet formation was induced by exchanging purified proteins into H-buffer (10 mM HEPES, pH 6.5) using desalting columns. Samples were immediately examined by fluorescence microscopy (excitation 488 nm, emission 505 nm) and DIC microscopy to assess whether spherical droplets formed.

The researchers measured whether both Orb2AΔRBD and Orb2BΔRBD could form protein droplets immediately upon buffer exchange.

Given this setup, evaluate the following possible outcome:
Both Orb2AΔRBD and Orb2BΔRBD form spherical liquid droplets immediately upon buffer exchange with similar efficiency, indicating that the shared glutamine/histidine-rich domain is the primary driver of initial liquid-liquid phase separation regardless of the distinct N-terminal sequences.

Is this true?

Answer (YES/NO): NO